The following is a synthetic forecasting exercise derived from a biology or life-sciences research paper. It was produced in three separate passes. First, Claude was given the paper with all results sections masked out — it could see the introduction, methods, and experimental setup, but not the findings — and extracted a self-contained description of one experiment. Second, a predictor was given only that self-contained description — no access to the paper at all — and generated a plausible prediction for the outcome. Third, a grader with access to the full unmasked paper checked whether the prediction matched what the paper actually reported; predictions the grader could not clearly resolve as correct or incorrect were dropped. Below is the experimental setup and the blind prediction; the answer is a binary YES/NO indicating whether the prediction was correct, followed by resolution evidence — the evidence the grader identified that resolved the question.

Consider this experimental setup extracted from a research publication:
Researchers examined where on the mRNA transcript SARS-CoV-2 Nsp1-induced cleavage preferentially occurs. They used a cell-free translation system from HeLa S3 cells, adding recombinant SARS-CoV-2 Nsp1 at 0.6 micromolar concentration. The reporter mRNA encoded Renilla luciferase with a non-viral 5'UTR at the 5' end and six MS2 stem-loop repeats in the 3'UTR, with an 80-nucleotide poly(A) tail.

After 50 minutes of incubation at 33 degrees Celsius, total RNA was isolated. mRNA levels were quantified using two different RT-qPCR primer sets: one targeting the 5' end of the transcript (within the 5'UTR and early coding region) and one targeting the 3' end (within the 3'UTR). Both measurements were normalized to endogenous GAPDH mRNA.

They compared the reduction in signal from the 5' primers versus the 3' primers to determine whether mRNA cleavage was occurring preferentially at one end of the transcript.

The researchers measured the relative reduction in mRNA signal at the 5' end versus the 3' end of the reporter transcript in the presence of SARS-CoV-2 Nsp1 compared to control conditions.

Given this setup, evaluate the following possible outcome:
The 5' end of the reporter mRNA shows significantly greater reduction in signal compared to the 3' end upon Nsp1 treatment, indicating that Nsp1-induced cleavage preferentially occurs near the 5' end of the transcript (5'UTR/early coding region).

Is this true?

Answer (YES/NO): YES